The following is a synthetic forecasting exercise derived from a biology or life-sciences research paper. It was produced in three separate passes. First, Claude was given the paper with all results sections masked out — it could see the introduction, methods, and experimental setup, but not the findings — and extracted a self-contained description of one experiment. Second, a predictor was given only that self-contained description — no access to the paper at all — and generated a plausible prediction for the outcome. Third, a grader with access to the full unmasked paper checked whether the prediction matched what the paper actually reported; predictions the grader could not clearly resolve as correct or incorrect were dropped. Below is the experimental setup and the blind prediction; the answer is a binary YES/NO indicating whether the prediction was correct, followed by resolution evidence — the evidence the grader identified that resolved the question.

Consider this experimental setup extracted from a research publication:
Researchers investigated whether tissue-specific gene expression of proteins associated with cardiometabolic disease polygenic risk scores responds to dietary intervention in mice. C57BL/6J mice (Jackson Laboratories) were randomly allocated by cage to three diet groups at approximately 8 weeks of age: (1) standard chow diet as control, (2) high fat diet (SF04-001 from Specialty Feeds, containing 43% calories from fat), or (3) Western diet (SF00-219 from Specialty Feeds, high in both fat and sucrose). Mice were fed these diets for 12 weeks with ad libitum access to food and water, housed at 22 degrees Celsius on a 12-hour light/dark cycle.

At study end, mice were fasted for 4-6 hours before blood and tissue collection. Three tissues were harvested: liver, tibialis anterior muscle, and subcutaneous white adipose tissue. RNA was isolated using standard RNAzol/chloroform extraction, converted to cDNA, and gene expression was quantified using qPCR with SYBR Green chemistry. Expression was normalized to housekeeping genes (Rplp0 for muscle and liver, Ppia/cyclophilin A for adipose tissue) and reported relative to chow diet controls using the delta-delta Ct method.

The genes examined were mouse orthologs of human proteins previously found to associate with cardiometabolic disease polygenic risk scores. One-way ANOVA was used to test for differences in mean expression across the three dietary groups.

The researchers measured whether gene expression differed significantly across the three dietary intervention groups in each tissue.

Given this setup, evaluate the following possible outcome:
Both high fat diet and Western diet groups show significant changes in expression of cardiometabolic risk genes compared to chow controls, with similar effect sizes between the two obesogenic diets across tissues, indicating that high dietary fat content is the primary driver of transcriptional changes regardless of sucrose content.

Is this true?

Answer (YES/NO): NO